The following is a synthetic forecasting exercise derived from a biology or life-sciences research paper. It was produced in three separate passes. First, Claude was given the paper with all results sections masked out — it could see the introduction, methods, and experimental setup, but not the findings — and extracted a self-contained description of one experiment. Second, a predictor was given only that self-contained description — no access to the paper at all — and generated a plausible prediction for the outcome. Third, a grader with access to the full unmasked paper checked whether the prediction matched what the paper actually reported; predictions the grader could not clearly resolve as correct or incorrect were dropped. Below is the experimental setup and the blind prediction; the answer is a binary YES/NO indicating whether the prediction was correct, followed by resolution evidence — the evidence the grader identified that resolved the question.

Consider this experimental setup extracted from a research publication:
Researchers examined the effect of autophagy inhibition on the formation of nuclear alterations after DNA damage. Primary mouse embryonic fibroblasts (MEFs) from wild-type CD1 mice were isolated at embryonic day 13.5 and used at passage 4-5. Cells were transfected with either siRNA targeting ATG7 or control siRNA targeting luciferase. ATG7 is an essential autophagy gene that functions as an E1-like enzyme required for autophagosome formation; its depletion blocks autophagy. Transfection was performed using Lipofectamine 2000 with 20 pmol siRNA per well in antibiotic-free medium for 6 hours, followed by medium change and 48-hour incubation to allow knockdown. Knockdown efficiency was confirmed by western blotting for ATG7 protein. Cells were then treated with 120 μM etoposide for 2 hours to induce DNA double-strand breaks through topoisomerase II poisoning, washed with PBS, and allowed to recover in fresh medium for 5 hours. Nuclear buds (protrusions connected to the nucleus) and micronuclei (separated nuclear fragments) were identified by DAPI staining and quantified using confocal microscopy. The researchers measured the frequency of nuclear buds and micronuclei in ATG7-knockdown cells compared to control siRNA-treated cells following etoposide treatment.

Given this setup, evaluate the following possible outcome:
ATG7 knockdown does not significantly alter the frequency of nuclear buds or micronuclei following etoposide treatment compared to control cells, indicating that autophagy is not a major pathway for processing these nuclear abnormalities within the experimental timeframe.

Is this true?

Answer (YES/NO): NO